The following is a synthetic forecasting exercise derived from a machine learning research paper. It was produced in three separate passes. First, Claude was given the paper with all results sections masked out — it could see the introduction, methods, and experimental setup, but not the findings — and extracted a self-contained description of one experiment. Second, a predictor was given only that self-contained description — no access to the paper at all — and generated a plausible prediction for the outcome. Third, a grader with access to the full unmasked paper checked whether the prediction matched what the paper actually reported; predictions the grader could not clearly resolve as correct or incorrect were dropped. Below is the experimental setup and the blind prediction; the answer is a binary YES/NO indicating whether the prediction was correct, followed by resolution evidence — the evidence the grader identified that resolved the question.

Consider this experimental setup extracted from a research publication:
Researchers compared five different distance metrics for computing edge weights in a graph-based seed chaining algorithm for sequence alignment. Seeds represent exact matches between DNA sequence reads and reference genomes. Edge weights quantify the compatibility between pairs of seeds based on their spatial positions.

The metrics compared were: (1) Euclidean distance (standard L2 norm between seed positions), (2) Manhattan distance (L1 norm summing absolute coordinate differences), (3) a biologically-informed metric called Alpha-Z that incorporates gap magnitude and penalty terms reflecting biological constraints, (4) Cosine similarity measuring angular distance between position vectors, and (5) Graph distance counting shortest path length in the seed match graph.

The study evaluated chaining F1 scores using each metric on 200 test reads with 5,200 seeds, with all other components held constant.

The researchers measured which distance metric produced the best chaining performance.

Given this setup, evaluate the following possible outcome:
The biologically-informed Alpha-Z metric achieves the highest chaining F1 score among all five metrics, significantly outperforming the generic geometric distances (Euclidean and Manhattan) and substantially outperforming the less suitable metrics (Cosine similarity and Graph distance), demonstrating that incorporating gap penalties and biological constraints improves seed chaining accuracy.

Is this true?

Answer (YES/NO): YES